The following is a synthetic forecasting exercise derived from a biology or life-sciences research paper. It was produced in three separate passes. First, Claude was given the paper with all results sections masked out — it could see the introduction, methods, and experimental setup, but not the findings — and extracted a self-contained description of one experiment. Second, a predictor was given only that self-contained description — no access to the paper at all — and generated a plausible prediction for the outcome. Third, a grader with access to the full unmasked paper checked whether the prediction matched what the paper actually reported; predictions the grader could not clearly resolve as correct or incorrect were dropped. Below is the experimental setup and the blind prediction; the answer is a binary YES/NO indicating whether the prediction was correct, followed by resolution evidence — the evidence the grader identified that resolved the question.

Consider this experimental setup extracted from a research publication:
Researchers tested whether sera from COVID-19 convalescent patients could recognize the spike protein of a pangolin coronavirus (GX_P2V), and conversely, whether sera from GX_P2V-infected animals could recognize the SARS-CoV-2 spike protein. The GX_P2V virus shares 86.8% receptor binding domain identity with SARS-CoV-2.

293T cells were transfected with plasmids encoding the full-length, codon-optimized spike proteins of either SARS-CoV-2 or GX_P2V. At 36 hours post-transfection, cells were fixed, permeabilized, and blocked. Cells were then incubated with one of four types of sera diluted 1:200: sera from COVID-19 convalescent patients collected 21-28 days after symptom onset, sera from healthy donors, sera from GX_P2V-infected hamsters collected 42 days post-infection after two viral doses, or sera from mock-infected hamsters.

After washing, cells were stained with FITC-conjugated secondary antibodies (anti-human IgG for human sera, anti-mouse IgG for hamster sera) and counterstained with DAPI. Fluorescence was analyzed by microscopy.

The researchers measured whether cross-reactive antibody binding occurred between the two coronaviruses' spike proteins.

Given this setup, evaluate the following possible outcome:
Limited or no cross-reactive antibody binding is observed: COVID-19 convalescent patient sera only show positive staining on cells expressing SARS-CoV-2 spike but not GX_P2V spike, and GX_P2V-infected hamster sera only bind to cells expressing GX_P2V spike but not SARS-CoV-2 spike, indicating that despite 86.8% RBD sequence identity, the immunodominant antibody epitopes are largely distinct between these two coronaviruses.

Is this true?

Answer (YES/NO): NO